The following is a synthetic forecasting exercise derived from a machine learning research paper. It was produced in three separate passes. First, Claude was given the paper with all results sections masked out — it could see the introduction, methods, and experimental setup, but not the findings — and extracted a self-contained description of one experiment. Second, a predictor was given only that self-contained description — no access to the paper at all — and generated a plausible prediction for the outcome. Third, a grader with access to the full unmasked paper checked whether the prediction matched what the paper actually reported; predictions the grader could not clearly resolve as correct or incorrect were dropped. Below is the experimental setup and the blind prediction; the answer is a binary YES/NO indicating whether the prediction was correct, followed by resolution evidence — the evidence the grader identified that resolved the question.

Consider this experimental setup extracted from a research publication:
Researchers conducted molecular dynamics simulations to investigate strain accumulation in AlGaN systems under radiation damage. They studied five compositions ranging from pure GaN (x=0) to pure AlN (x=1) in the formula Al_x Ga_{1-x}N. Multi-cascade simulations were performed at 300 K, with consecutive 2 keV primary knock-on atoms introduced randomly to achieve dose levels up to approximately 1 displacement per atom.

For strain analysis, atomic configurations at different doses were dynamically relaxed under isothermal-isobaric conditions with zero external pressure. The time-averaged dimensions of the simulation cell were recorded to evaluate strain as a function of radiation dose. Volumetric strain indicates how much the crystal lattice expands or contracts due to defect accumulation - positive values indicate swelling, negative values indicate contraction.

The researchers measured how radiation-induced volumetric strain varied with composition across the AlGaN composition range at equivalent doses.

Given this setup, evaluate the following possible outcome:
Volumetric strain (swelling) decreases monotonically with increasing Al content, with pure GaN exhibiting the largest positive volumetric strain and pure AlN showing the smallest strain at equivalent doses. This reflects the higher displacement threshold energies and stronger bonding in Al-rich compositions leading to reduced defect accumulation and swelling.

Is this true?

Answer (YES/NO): NO